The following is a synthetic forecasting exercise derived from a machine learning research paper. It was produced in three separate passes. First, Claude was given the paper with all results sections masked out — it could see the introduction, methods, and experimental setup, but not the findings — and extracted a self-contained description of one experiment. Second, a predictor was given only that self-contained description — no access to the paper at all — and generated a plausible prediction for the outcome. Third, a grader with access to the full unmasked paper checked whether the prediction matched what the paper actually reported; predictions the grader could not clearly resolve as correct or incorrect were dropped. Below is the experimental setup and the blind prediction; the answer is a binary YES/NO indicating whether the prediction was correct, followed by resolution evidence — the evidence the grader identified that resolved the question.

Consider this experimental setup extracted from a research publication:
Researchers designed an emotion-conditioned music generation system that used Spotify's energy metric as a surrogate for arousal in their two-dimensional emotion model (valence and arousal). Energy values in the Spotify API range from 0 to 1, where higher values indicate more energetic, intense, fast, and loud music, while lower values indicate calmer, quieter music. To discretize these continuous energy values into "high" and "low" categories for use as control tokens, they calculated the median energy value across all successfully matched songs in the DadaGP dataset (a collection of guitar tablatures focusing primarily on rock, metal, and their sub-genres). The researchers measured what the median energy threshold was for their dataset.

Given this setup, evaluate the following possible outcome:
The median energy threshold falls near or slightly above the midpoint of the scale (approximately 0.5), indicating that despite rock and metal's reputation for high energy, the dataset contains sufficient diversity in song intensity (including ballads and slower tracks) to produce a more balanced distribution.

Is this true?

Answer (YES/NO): NO